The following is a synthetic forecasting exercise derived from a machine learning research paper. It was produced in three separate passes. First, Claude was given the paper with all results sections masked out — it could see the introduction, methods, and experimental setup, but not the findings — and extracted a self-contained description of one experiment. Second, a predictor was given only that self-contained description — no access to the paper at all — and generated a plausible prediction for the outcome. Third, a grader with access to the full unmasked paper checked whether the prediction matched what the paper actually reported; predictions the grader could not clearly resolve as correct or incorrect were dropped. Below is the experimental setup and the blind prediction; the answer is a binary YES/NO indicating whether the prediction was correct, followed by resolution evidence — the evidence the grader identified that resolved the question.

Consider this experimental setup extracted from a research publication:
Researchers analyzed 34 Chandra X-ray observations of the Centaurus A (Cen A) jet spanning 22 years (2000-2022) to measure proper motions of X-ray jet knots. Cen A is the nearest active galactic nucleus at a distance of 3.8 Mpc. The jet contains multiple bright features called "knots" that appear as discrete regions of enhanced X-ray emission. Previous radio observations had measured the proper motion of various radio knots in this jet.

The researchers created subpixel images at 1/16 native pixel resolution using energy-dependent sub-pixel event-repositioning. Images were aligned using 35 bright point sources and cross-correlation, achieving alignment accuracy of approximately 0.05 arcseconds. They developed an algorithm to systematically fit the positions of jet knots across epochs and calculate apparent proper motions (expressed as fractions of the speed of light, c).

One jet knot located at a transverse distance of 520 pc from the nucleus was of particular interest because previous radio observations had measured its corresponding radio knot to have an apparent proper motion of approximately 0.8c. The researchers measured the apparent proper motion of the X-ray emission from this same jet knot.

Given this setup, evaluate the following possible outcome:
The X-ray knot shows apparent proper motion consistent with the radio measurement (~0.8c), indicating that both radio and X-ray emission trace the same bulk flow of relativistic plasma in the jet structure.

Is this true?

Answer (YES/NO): NO